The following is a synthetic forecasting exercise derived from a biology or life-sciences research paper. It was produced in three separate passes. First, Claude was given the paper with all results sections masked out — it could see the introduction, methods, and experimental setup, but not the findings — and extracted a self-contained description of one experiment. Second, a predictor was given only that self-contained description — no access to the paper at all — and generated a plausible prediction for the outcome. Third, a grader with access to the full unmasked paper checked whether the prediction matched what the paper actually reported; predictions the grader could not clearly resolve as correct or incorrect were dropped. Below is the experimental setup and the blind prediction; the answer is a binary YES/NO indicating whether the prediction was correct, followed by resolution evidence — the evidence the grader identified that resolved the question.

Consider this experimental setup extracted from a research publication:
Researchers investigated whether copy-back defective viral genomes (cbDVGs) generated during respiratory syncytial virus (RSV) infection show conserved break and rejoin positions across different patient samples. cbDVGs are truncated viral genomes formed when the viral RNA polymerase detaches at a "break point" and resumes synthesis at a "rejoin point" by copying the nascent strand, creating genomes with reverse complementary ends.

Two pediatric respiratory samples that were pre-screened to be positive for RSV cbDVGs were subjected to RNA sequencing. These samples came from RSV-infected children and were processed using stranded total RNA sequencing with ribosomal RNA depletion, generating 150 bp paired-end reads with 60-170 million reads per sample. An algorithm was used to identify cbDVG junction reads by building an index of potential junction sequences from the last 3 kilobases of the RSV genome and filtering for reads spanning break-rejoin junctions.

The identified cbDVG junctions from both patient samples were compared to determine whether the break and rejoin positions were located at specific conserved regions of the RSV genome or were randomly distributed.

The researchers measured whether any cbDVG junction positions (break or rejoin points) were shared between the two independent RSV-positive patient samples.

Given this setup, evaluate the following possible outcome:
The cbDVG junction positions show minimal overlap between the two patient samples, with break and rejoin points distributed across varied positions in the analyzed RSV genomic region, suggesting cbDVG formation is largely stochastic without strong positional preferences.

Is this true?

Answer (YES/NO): NO